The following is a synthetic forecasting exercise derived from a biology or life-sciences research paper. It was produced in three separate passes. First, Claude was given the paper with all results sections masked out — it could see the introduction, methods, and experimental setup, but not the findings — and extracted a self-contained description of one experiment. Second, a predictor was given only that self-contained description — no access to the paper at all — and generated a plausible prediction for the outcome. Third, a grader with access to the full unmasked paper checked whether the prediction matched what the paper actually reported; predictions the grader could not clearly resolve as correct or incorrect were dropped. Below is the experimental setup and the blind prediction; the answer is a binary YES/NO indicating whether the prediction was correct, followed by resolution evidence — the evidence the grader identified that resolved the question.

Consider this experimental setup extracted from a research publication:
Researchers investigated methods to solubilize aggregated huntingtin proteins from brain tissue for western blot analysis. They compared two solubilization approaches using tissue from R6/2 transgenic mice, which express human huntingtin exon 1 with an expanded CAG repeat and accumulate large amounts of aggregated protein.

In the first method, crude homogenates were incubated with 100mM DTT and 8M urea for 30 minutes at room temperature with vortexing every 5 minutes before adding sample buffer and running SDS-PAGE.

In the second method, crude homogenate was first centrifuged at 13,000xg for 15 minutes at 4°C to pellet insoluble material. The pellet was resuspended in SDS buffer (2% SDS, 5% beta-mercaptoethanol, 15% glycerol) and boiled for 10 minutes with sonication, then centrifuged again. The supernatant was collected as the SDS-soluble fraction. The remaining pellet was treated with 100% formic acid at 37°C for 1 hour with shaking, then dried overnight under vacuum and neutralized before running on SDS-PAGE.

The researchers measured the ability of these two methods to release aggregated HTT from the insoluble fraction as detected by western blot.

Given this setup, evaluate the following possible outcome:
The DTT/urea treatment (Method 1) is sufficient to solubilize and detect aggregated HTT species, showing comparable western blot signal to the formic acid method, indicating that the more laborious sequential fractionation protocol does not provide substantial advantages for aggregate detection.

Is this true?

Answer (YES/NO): NO